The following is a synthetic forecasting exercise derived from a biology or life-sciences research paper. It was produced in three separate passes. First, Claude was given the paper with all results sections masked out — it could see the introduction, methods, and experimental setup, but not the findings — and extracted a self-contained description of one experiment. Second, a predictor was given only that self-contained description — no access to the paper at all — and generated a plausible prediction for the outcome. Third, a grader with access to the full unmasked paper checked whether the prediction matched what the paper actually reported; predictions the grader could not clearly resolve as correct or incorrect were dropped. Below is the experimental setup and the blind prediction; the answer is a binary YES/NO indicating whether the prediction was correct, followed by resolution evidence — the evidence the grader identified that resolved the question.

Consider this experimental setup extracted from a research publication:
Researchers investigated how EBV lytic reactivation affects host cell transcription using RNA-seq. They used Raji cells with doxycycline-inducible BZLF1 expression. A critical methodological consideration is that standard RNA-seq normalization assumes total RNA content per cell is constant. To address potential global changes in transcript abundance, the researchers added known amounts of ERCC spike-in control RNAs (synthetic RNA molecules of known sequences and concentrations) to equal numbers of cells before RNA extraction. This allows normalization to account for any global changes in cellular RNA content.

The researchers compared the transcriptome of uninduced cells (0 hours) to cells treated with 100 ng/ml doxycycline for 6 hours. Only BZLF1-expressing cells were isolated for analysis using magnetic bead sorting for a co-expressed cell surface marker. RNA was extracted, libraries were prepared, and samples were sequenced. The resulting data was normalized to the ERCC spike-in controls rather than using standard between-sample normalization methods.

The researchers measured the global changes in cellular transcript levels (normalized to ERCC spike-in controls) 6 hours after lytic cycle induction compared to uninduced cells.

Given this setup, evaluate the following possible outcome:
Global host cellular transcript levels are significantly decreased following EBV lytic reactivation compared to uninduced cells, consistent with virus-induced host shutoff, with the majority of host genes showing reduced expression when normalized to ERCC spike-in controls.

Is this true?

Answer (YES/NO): YES